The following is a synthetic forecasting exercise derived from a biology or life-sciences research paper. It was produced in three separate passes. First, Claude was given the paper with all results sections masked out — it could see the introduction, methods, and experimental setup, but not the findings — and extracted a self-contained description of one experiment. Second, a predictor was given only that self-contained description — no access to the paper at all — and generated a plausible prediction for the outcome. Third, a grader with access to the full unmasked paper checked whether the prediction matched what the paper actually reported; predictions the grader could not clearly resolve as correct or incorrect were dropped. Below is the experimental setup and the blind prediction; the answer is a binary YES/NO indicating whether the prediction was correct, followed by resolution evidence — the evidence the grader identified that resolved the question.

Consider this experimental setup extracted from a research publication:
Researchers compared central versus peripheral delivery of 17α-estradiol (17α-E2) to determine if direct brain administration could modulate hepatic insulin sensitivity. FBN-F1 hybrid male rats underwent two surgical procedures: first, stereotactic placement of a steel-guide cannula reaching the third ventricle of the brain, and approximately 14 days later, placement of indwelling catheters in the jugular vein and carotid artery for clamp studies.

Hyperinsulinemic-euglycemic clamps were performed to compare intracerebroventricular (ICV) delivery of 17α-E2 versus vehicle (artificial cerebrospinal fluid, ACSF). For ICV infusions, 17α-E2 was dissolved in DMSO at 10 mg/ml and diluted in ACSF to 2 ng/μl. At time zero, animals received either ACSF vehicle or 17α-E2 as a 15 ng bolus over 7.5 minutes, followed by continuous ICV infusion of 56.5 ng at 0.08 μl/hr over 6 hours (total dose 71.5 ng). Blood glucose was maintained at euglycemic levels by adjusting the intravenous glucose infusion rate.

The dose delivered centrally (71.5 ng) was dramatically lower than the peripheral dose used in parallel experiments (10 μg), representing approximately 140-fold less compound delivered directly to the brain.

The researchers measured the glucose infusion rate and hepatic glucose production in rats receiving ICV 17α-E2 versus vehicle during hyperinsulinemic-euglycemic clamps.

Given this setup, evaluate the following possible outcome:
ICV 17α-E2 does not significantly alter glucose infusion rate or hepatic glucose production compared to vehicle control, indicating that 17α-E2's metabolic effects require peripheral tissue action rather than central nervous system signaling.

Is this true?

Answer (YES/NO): NO